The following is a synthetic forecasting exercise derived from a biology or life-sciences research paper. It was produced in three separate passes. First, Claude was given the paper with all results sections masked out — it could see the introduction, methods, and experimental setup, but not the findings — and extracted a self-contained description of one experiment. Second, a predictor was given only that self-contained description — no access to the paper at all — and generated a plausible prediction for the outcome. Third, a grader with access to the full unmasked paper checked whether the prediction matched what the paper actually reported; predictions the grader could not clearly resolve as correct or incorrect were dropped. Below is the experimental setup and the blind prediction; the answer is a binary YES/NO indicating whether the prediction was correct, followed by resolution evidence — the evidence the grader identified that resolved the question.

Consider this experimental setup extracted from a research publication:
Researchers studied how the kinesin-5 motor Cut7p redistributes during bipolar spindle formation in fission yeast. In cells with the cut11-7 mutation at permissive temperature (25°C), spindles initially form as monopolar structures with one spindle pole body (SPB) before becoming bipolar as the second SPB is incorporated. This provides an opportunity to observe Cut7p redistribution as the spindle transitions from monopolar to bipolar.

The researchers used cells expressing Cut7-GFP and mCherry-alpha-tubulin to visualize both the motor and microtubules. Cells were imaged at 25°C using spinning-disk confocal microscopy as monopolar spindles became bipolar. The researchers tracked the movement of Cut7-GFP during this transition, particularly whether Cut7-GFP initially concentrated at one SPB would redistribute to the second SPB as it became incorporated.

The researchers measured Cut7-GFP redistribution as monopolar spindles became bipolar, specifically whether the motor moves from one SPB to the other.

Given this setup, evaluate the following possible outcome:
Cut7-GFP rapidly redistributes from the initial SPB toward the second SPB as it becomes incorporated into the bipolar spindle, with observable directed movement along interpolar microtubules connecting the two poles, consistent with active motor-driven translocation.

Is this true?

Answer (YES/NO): YES